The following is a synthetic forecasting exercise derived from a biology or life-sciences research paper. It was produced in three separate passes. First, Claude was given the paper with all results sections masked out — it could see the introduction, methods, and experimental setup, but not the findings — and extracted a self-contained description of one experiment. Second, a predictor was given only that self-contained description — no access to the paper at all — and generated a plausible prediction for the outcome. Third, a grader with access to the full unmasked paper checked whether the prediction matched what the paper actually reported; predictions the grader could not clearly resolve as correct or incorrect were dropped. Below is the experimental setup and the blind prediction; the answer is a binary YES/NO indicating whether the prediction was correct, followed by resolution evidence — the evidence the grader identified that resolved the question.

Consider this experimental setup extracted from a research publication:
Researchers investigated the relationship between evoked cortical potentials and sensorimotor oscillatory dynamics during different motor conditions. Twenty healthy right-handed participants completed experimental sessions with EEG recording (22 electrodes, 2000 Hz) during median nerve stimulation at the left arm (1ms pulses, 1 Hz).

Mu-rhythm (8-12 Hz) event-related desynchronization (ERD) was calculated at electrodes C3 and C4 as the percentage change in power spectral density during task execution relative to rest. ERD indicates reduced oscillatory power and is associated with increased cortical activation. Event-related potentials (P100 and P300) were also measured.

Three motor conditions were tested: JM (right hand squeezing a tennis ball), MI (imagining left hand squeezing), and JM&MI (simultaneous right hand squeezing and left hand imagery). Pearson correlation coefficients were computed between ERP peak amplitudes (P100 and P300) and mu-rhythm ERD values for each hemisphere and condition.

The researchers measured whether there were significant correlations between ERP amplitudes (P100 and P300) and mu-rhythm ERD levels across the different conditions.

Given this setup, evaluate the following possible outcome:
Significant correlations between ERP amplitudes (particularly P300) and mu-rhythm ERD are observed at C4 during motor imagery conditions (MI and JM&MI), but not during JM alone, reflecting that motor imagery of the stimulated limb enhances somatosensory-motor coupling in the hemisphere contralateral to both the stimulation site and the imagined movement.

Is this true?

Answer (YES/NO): NO